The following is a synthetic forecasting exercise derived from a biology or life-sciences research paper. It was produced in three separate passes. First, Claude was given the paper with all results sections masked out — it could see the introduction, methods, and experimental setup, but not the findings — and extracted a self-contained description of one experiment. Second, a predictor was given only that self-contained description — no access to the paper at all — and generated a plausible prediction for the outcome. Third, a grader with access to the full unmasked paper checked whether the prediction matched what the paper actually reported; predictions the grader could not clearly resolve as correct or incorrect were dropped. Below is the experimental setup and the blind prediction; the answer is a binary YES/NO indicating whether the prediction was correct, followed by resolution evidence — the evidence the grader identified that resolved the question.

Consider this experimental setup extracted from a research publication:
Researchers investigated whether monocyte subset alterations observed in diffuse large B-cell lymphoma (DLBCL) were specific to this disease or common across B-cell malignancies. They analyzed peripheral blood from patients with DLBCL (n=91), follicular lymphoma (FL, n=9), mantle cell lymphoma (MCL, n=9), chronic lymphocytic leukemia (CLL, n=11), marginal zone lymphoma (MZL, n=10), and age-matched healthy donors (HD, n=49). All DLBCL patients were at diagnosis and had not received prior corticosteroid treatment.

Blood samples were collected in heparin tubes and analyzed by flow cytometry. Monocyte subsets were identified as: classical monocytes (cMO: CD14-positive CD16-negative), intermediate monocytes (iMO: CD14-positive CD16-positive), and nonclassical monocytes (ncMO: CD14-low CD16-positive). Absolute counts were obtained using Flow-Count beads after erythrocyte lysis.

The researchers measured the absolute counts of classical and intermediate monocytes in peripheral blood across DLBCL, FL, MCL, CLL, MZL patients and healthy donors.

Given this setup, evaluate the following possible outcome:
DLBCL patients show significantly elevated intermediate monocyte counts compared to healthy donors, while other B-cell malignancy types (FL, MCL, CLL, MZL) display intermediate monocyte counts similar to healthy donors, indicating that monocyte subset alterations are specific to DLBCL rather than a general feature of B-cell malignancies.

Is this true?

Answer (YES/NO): NO